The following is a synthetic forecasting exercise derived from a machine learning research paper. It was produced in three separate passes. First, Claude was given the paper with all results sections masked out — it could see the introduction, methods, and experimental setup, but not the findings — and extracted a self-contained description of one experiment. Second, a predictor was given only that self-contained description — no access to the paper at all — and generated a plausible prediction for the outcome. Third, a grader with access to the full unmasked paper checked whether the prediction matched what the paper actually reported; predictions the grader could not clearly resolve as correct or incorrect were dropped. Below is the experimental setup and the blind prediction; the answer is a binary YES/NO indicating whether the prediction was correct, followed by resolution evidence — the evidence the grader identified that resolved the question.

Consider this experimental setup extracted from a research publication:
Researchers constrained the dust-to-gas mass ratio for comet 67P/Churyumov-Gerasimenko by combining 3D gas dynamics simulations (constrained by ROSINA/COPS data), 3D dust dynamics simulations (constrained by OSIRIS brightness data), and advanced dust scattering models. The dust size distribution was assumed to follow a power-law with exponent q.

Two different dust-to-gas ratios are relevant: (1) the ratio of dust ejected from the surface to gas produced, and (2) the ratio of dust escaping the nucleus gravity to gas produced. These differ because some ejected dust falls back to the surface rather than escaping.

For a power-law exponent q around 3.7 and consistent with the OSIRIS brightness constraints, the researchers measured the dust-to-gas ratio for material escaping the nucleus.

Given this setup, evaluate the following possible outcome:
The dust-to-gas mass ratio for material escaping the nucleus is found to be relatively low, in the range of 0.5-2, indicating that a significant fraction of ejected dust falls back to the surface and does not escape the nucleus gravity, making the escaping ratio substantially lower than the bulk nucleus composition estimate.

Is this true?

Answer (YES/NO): YES